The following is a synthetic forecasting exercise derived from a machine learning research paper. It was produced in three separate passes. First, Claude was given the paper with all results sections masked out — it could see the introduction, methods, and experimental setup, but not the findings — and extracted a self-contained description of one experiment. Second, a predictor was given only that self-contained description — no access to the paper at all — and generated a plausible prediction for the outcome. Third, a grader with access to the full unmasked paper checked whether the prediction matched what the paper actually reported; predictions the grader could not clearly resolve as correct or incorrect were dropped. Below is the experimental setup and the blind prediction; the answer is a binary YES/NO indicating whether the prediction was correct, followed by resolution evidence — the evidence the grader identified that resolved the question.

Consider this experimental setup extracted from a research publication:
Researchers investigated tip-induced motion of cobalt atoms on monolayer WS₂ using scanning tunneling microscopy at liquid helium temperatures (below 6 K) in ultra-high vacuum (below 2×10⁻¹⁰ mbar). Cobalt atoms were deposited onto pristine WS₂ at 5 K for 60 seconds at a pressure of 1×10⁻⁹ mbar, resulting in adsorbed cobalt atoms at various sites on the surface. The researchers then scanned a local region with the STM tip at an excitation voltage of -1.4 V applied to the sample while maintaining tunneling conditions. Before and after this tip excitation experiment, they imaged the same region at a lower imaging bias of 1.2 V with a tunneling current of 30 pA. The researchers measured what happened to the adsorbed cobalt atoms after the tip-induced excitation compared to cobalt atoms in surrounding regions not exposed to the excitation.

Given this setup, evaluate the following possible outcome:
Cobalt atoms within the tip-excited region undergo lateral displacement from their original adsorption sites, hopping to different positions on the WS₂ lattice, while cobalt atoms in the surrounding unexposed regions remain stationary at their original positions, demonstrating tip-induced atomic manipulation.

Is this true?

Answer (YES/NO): NO